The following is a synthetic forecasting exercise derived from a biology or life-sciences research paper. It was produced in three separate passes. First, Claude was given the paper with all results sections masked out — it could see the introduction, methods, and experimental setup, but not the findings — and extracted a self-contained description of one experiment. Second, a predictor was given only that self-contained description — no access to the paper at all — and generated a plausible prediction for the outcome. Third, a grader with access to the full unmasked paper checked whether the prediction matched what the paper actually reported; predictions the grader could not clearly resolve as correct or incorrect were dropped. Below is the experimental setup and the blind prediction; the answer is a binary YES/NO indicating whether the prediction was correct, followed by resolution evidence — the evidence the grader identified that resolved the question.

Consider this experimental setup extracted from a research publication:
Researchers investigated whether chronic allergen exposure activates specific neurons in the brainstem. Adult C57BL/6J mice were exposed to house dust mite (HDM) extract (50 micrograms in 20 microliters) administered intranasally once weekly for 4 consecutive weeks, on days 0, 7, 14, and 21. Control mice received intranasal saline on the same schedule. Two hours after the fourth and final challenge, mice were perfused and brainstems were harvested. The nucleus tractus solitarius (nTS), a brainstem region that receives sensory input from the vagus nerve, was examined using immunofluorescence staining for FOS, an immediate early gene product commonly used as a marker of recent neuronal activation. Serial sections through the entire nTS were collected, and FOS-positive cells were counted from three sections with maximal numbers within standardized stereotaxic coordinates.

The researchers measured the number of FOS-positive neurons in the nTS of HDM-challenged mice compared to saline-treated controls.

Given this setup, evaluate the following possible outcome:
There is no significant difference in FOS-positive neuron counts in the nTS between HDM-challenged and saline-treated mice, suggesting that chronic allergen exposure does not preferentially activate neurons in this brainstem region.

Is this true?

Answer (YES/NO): NO